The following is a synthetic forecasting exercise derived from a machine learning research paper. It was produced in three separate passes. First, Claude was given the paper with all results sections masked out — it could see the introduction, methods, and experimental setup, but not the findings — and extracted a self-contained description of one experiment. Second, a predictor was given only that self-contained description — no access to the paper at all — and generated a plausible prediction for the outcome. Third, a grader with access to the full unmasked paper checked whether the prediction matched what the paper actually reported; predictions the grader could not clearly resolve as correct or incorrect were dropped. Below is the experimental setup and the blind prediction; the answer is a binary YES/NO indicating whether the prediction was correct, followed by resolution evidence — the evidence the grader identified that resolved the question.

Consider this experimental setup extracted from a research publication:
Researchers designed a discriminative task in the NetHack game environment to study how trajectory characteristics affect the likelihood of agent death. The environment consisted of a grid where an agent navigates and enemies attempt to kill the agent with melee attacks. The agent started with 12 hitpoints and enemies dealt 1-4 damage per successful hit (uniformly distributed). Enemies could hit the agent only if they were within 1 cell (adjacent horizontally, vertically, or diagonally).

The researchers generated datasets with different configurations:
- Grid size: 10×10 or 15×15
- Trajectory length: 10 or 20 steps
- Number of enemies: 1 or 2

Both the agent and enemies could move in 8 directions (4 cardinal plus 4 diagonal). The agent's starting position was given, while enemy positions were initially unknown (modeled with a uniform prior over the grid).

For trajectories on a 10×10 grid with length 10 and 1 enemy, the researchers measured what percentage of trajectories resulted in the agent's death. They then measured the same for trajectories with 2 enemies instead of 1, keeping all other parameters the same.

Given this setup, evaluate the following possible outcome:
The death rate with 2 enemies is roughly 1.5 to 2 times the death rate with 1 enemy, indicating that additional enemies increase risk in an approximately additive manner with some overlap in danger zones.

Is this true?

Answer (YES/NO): NO